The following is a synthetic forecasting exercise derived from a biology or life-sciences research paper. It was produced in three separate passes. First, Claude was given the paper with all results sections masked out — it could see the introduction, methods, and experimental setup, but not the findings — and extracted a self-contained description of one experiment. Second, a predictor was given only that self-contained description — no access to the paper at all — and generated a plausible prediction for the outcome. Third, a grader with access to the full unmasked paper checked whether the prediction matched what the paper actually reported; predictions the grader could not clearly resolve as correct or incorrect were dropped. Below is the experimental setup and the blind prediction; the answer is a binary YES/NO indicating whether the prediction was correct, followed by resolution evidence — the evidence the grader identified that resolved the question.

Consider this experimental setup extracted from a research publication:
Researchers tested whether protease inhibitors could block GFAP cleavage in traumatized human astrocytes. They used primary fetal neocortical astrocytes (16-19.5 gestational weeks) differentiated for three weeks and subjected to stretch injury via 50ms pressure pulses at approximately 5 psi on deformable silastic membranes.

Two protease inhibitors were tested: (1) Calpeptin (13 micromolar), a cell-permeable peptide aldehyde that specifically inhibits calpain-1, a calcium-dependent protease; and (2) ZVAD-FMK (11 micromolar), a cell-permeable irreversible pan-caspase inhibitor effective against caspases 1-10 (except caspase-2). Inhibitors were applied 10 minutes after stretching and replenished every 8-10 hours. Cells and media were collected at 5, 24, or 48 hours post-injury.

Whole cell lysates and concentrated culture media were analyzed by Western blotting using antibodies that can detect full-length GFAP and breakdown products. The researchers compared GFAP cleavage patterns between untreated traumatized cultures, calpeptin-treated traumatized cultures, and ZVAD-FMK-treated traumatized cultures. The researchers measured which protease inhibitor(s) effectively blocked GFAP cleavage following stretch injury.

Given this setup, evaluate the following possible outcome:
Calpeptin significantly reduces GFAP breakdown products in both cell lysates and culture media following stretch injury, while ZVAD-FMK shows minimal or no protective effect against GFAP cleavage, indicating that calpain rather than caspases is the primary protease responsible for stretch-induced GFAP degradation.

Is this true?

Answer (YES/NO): NO